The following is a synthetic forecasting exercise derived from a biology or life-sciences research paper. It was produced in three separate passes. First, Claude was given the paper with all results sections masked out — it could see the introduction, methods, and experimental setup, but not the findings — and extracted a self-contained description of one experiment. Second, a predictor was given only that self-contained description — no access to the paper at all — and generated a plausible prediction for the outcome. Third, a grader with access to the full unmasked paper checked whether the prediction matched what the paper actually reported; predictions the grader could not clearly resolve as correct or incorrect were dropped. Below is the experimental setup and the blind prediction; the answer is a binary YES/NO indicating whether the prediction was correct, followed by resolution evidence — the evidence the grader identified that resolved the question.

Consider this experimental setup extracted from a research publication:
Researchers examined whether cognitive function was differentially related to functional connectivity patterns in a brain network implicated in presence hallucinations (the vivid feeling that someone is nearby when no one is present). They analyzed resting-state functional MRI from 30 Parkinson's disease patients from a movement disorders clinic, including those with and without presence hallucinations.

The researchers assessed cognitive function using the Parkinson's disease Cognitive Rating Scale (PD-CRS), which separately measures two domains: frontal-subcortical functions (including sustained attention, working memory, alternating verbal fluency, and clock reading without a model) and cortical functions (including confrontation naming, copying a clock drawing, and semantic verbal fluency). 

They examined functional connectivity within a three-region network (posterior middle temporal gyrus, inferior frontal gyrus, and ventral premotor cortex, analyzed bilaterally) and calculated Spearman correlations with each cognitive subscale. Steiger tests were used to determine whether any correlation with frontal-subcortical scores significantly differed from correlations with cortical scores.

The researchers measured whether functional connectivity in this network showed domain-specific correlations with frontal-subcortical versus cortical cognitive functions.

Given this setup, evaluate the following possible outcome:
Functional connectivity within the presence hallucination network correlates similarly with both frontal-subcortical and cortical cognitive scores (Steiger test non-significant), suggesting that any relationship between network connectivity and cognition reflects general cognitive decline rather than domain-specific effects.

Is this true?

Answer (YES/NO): NO